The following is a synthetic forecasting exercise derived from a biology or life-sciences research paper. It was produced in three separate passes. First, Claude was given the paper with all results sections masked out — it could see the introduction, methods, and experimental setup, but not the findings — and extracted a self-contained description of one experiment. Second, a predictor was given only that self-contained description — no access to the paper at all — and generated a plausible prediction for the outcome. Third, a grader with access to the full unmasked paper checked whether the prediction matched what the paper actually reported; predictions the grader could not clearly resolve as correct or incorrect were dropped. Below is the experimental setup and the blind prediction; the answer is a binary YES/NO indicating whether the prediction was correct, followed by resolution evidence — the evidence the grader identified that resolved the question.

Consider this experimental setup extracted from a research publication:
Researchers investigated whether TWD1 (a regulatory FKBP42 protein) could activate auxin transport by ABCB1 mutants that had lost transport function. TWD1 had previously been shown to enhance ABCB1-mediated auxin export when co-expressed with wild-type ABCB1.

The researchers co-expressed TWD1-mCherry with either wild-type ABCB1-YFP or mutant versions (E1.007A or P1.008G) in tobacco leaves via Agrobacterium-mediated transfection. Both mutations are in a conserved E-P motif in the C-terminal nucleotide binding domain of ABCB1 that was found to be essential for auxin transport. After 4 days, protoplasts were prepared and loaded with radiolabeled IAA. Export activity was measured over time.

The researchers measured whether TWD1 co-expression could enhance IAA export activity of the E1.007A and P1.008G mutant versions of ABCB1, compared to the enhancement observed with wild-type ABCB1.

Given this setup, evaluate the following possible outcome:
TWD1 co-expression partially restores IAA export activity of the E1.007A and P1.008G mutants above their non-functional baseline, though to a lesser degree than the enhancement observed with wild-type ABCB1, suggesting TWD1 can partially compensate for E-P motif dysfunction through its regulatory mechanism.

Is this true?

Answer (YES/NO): NO